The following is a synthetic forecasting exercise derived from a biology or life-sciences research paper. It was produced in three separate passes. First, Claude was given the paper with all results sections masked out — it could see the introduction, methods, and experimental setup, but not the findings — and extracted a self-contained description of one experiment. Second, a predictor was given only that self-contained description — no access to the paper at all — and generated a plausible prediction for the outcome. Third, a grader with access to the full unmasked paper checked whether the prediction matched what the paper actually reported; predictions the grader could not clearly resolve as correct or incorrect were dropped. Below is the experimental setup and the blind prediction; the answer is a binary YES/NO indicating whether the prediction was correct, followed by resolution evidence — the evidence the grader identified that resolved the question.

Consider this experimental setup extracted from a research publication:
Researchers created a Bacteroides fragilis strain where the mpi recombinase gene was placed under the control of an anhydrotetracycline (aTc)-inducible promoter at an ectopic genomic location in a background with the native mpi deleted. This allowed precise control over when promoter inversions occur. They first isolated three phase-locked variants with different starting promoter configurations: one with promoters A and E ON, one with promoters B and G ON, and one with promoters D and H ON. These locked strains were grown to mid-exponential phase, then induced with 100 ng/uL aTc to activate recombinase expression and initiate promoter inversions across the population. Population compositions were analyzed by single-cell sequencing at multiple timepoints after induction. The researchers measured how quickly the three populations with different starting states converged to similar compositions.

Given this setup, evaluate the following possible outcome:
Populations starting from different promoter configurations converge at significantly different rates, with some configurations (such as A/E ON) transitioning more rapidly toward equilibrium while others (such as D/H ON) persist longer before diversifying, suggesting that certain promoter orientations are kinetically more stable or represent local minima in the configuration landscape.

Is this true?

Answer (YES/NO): NO